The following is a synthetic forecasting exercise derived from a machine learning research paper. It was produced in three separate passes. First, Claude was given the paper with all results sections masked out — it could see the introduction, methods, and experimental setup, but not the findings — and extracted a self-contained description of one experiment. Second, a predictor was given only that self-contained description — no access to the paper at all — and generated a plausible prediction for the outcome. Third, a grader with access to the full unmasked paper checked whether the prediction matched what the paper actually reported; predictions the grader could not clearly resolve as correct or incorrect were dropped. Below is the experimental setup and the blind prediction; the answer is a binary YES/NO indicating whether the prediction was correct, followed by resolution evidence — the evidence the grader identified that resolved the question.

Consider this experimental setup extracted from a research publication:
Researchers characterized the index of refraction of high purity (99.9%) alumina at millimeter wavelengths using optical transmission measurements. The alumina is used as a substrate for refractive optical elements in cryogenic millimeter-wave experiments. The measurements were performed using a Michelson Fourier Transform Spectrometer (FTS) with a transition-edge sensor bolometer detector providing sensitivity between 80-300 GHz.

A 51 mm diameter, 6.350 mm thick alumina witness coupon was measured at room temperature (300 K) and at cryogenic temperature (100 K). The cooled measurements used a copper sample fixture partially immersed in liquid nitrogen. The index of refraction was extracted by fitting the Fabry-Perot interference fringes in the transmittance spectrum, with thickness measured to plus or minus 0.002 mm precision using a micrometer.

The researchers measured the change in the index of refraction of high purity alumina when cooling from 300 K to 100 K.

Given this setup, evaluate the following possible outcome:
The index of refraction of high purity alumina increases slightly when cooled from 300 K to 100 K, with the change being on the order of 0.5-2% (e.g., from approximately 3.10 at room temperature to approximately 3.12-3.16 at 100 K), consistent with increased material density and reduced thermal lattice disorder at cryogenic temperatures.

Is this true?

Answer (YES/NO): NO